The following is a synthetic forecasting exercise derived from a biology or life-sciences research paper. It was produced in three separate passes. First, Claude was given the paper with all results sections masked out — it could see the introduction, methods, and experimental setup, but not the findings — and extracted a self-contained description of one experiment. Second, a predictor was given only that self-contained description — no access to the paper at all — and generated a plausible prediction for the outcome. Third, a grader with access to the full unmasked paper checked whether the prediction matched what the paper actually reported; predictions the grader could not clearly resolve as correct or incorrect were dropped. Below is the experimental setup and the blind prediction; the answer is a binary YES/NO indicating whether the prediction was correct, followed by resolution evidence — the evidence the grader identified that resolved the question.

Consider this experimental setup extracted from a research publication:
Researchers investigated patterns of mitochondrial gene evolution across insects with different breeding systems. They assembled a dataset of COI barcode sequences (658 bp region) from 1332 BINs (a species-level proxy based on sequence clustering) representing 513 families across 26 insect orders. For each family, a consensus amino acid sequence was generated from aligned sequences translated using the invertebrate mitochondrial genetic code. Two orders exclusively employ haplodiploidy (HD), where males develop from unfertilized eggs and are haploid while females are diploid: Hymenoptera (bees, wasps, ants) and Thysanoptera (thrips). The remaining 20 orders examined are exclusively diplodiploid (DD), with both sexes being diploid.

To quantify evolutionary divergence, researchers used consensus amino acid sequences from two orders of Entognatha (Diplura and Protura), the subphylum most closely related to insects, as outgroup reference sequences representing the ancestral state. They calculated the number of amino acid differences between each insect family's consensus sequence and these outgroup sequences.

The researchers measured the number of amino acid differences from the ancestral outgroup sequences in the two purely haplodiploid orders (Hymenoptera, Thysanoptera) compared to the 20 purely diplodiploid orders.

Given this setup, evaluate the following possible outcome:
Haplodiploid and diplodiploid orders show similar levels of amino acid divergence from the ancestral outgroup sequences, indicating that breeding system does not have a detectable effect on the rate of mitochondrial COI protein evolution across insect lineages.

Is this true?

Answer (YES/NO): NO